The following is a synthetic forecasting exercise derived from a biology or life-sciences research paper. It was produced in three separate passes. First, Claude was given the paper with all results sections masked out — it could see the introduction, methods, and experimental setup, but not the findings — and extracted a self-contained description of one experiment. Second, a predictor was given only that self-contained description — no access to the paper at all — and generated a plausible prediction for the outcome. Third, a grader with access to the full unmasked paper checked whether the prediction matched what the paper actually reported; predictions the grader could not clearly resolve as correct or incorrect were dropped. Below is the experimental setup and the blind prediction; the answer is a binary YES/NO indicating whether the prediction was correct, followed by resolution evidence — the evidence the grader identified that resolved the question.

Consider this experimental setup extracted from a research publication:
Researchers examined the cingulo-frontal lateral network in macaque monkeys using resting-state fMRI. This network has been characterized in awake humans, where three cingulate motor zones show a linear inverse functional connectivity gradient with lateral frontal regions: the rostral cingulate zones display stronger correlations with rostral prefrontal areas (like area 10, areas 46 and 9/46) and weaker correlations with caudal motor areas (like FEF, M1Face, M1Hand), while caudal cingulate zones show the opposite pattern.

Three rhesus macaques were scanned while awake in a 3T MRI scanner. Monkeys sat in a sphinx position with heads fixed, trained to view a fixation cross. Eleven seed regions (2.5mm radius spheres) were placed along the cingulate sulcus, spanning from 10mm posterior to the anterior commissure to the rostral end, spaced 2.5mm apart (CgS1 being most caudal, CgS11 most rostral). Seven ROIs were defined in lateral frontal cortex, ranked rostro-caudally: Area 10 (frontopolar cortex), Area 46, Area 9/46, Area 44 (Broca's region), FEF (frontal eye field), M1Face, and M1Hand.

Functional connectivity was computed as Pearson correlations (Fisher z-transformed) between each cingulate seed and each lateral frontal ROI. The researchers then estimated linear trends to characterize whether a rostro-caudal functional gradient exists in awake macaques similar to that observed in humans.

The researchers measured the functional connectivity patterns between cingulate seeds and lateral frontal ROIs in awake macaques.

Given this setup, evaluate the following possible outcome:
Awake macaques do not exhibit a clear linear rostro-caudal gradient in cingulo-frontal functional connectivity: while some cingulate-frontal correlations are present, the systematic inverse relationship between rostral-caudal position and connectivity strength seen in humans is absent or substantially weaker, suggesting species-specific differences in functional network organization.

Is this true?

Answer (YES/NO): NO